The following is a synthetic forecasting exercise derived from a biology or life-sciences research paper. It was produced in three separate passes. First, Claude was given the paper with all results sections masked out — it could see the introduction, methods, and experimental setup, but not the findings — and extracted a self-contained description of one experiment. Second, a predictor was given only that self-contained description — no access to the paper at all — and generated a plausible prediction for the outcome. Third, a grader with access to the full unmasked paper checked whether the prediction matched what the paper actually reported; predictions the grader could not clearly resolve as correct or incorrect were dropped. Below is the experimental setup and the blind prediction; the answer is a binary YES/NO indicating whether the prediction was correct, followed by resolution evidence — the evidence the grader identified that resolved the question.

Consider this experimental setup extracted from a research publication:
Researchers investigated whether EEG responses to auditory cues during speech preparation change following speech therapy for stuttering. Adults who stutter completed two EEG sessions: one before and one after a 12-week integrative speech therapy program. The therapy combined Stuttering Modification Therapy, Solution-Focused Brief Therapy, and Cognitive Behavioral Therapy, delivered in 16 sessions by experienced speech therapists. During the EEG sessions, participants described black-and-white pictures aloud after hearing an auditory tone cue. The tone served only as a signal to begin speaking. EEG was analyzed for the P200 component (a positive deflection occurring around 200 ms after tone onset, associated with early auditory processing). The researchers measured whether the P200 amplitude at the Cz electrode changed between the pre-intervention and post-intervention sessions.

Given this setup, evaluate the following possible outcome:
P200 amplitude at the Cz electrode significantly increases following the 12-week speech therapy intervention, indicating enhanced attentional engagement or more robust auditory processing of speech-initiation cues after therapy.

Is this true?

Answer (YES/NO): NO